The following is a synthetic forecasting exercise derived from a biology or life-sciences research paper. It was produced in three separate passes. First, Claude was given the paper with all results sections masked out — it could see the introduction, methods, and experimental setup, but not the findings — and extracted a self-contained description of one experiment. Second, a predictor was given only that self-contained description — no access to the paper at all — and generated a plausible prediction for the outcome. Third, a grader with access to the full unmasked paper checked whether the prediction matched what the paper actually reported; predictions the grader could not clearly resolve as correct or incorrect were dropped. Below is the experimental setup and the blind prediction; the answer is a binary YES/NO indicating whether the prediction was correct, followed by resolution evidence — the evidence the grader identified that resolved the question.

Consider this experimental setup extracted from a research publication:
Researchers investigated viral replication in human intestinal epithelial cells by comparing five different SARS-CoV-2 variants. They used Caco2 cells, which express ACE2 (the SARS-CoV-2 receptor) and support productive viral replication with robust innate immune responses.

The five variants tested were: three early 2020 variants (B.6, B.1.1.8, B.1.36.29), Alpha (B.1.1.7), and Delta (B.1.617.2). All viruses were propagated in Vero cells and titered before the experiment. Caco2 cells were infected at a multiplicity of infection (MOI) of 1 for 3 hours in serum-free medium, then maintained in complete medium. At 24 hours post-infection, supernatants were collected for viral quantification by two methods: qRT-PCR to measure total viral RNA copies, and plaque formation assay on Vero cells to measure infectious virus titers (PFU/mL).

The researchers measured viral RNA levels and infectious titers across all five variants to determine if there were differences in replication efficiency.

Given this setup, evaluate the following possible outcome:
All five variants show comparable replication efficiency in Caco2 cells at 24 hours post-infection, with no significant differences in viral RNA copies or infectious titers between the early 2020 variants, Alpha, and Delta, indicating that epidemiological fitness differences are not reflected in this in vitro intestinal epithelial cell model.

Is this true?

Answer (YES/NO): NO